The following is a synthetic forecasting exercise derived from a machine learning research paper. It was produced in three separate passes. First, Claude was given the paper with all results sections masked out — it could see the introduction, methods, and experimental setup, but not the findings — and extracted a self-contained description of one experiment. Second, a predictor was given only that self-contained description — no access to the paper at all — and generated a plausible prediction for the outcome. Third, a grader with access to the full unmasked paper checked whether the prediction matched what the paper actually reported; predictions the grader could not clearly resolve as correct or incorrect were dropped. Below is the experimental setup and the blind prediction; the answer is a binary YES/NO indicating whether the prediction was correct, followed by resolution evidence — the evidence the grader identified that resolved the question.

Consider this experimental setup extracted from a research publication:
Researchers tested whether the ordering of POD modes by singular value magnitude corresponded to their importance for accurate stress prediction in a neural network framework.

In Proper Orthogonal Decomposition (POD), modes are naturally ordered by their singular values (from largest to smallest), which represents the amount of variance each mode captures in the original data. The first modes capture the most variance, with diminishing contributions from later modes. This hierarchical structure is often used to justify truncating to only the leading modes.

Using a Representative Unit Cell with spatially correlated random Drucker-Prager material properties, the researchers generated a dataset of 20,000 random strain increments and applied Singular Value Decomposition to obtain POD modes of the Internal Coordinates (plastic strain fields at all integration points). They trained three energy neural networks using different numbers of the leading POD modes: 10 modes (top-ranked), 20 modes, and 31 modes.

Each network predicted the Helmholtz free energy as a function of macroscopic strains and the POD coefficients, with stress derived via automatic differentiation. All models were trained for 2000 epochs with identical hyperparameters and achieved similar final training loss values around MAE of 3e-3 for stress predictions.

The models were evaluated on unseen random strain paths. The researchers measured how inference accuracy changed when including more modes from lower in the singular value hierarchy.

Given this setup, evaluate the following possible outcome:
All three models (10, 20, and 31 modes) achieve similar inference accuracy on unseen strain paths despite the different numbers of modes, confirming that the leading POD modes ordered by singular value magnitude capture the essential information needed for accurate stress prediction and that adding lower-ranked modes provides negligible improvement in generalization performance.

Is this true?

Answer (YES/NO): NO